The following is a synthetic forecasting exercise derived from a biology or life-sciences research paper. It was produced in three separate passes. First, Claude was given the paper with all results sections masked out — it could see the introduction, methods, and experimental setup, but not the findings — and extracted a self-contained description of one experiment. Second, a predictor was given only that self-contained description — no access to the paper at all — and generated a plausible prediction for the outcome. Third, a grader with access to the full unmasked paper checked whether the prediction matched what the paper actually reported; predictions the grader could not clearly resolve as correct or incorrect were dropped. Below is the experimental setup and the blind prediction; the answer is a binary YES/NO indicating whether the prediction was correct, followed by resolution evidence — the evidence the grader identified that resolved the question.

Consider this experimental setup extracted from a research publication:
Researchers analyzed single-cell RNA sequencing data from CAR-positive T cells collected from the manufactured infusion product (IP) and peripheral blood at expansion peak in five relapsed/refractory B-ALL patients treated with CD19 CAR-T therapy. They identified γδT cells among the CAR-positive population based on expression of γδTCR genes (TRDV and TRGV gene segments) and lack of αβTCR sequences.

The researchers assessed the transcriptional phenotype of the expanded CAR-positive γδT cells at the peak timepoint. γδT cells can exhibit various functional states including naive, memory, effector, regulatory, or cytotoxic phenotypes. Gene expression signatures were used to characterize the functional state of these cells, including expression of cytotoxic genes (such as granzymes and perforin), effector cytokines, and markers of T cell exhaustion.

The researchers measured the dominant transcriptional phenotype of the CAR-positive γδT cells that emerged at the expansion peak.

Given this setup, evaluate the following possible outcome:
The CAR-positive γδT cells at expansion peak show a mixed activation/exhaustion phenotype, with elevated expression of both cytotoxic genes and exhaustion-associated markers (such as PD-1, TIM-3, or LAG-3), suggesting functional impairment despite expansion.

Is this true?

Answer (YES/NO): NO